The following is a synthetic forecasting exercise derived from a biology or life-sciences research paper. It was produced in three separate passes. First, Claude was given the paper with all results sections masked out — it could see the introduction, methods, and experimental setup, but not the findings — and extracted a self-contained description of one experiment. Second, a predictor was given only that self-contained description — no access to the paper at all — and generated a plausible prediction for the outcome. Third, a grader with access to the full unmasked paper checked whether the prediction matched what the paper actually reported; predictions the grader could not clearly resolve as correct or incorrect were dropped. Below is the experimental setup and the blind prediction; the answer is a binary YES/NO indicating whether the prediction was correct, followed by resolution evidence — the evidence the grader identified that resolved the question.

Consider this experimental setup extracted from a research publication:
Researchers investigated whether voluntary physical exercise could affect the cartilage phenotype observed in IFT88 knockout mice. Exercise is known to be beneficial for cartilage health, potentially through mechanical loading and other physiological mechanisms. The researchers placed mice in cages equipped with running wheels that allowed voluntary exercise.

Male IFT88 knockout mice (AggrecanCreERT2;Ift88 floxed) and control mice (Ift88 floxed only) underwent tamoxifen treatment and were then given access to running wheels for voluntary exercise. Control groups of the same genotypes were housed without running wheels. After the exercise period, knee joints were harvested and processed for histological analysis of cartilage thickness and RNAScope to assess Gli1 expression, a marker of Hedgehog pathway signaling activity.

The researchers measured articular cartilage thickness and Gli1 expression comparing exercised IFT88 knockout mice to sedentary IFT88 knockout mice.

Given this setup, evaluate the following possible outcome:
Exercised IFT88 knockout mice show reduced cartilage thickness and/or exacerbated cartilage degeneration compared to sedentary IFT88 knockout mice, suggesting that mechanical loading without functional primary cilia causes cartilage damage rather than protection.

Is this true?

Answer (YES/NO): NO